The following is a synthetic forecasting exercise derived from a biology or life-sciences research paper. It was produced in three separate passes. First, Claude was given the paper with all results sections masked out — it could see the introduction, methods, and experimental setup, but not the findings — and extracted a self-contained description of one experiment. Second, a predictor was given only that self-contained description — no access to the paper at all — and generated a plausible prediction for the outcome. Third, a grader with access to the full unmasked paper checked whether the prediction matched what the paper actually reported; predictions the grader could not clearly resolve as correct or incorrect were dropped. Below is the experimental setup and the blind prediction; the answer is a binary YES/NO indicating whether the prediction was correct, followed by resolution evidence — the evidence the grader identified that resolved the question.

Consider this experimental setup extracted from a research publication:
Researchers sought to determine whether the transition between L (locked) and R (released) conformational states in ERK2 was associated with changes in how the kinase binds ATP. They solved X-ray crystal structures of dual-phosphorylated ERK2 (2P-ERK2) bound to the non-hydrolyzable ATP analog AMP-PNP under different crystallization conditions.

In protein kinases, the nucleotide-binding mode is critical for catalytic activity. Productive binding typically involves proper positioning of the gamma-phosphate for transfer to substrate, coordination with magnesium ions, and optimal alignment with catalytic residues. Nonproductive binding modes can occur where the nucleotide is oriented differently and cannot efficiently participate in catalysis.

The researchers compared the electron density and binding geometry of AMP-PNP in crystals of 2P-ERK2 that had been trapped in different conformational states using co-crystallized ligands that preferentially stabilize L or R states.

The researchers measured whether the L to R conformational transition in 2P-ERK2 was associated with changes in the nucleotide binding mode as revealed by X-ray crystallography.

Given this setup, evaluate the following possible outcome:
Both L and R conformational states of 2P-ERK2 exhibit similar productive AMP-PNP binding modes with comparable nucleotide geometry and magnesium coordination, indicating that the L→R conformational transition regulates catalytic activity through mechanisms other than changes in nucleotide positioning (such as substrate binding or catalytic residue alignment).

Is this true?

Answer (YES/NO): NO